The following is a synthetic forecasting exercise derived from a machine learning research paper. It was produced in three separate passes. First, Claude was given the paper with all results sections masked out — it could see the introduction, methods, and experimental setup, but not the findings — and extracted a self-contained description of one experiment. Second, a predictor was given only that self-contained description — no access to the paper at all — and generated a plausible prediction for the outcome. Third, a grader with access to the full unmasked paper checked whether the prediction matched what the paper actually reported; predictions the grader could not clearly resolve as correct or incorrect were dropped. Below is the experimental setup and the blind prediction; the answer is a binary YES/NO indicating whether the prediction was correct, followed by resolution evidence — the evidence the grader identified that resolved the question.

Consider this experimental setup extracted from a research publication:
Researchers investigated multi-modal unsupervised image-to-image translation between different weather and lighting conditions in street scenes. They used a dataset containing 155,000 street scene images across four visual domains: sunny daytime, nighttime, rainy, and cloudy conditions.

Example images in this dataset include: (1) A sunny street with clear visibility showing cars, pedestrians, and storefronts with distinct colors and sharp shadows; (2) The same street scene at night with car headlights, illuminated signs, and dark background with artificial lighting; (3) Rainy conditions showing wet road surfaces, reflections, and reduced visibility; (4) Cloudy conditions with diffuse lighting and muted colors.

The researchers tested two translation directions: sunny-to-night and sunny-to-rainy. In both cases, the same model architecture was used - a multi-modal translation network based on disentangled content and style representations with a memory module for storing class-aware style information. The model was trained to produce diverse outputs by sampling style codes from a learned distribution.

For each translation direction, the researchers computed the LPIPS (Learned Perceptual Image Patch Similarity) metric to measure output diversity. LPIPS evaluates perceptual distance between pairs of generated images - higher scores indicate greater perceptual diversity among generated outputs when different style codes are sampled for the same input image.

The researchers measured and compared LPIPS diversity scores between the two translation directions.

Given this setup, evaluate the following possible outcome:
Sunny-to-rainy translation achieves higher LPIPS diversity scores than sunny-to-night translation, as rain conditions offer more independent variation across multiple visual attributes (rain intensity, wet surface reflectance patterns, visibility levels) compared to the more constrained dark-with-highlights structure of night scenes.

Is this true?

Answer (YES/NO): NO